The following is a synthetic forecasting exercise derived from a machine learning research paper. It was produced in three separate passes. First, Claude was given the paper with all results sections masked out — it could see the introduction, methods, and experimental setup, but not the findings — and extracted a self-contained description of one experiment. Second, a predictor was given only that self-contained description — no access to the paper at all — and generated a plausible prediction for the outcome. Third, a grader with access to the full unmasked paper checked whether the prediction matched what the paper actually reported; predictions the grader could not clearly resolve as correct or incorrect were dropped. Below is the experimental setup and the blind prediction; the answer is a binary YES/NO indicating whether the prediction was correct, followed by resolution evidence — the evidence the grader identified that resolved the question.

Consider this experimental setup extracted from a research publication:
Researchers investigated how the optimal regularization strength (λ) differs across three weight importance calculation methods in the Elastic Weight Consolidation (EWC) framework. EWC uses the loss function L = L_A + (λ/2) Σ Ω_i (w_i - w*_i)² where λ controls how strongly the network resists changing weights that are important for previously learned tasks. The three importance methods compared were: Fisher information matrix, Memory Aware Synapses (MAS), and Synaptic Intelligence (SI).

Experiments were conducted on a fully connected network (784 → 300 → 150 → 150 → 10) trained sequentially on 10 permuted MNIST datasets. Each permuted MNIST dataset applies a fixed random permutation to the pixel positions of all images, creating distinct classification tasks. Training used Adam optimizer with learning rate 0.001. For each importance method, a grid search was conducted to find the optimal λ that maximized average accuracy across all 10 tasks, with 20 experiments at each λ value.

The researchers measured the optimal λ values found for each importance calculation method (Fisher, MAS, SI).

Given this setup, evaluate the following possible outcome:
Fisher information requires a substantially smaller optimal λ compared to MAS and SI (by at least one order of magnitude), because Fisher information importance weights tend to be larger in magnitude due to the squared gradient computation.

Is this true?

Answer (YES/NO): NO